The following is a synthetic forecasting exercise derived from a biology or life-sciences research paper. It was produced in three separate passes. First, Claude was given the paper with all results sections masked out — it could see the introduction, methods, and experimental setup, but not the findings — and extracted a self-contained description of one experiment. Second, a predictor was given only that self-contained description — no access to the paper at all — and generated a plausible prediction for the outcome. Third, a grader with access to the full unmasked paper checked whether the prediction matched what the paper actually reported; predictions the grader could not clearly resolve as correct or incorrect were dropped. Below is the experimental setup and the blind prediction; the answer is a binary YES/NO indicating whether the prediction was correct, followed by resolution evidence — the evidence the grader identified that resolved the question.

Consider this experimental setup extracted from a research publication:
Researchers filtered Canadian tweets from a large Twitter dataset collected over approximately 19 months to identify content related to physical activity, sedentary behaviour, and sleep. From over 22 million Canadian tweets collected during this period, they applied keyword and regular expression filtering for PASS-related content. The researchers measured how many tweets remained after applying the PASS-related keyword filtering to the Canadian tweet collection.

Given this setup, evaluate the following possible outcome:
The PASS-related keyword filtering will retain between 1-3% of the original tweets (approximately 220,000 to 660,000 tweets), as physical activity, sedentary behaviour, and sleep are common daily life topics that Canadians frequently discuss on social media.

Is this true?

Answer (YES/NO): NO